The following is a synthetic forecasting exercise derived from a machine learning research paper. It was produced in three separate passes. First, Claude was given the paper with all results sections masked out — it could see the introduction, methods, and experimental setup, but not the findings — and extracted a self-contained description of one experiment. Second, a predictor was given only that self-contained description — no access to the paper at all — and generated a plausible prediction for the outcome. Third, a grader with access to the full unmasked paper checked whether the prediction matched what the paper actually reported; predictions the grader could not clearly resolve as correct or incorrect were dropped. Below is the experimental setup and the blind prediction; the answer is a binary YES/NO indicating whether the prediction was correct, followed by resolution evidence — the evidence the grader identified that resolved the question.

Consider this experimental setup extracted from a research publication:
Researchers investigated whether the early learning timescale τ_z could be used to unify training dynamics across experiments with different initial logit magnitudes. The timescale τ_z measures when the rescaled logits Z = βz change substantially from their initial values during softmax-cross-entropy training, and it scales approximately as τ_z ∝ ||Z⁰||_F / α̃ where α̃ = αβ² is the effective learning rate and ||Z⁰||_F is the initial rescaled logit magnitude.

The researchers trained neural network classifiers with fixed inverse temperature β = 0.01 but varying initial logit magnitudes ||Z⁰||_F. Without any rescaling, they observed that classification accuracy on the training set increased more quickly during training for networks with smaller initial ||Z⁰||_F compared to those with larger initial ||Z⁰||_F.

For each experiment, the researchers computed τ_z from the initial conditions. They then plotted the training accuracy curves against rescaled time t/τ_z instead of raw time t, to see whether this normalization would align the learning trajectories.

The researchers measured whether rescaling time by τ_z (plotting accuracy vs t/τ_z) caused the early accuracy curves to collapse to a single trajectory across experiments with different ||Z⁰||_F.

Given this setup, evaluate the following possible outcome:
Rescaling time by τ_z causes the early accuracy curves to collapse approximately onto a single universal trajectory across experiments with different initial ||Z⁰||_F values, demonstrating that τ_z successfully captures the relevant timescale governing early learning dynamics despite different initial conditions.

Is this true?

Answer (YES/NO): YES